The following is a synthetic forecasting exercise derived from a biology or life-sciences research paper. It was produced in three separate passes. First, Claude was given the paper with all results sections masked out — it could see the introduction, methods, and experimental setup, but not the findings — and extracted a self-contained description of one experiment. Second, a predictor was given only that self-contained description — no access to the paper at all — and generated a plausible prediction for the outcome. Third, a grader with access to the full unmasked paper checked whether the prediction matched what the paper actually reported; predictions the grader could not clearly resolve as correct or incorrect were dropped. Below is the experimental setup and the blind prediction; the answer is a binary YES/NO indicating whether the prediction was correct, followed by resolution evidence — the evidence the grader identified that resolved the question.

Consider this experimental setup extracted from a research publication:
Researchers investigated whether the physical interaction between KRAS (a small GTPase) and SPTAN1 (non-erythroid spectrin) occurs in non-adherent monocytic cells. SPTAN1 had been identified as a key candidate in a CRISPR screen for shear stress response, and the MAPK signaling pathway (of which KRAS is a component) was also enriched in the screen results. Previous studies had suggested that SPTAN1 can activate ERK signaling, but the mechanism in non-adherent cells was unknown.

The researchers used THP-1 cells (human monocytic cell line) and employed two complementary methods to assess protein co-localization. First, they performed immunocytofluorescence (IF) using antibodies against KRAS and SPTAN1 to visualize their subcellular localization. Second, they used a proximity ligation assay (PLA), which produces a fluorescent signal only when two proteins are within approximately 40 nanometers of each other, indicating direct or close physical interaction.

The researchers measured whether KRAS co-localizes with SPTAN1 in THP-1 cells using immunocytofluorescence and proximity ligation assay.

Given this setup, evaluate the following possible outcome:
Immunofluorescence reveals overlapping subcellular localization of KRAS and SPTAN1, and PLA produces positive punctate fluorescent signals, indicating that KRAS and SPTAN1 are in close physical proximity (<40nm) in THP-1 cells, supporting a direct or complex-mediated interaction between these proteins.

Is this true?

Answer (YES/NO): YES